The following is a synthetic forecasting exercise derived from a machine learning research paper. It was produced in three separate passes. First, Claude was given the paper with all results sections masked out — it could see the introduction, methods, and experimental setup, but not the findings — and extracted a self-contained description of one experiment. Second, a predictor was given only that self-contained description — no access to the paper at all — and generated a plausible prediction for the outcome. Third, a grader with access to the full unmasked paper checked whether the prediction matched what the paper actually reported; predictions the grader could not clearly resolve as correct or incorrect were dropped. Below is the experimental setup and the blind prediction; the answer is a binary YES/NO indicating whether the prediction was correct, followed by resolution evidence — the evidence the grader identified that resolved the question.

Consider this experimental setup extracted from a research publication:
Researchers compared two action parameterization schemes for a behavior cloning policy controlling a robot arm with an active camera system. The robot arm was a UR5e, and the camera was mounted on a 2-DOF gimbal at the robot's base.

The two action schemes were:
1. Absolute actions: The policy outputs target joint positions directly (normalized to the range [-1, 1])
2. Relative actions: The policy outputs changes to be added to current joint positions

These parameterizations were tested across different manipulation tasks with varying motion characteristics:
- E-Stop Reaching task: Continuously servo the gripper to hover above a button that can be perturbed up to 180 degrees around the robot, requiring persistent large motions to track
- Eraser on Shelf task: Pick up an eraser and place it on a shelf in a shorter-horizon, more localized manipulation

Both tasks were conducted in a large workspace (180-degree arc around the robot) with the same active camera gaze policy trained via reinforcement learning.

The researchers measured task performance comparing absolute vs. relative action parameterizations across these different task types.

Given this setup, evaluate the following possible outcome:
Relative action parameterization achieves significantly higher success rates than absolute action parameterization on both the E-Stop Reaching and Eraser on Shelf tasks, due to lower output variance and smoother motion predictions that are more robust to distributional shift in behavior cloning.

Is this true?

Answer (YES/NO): NO